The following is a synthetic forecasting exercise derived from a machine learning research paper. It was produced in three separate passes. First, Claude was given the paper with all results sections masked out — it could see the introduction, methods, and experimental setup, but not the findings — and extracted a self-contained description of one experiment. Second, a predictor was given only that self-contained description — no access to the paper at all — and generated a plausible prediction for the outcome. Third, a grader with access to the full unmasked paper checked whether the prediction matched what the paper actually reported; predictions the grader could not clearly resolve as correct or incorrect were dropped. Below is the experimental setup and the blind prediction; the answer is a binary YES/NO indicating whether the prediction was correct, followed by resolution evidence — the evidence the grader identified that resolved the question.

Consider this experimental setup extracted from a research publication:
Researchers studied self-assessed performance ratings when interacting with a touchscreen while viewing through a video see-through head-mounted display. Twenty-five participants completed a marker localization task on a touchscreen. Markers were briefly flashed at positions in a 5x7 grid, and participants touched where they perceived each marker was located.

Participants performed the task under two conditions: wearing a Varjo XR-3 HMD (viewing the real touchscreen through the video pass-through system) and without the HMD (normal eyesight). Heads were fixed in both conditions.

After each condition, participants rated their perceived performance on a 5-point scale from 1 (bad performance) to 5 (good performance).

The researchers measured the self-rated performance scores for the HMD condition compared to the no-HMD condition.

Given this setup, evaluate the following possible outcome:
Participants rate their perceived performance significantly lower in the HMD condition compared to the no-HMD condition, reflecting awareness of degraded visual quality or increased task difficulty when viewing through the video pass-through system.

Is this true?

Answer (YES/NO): YES